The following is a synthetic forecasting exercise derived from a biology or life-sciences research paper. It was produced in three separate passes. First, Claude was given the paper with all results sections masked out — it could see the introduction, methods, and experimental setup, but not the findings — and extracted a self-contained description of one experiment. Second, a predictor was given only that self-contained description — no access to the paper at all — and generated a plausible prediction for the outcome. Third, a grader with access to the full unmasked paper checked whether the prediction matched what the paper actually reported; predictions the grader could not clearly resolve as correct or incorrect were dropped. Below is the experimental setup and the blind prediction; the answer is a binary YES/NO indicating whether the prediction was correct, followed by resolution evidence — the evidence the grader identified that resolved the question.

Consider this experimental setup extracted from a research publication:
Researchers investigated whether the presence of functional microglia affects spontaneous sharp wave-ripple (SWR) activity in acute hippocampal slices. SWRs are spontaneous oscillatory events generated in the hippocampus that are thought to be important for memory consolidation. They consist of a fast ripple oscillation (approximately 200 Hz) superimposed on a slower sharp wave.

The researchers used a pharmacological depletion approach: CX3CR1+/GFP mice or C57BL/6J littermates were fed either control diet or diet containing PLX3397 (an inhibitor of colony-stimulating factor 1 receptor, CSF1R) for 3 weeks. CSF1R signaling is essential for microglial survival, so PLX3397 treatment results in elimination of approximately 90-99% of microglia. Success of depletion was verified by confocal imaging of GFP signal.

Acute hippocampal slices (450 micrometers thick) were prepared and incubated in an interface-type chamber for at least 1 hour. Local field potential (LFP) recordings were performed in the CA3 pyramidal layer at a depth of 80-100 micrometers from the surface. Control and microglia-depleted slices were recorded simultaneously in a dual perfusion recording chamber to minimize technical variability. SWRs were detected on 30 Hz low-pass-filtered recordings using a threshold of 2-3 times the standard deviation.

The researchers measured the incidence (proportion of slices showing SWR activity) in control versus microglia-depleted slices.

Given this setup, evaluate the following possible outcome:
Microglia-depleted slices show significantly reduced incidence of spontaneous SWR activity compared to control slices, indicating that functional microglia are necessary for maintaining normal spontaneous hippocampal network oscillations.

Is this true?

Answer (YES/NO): YES